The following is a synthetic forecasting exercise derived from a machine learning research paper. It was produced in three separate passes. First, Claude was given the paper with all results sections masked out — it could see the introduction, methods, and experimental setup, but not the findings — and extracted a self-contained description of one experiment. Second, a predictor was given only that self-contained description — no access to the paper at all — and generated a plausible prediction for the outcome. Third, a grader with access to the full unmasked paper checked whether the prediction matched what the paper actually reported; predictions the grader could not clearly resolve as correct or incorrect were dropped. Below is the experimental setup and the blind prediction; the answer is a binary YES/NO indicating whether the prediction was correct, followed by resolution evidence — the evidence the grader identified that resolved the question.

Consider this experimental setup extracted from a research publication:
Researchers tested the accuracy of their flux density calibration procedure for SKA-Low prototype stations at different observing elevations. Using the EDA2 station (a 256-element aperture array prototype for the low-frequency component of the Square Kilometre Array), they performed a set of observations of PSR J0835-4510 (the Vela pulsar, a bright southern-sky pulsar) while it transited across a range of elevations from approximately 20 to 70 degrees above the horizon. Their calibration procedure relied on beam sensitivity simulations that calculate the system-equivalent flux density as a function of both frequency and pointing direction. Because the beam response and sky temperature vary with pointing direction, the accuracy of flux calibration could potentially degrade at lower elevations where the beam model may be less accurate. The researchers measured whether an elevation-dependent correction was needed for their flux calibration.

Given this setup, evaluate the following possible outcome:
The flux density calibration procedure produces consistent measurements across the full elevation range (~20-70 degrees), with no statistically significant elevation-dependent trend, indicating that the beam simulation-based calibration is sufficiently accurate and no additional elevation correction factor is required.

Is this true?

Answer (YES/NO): NO